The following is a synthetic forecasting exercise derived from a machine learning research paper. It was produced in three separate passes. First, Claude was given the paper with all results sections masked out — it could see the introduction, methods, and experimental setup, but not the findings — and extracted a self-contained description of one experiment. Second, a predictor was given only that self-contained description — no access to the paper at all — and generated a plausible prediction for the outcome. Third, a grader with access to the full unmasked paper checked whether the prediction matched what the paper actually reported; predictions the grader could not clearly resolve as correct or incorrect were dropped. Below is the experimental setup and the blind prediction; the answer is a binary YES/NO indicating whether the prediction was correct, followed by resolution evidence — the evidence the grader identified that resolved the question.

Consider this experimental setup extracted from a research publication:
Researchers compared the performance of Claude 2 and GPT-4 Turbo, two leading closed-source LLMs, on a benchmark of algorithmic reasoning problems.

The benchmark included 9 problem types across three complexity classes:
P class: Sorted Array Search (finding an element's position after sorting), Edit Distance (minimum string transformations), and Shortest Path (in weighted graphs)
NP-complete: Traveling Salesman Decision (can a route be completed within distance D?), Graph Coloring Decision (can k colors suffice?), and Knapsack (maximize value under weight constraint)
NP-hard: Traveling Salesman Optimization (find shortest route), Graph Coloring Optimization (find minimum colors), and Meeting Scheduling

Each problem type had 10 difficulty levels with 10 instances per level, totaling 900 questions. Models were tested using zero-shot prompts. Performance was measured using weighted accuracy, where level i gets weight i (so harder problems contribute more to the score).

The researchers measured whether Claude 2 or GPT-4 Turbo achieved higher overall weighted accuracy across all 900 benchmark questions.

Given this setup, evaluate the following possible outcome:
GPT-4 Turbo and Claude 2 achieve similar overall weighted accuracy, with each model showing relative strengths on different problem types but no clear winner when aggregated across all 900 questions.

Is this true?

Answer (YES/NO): NO